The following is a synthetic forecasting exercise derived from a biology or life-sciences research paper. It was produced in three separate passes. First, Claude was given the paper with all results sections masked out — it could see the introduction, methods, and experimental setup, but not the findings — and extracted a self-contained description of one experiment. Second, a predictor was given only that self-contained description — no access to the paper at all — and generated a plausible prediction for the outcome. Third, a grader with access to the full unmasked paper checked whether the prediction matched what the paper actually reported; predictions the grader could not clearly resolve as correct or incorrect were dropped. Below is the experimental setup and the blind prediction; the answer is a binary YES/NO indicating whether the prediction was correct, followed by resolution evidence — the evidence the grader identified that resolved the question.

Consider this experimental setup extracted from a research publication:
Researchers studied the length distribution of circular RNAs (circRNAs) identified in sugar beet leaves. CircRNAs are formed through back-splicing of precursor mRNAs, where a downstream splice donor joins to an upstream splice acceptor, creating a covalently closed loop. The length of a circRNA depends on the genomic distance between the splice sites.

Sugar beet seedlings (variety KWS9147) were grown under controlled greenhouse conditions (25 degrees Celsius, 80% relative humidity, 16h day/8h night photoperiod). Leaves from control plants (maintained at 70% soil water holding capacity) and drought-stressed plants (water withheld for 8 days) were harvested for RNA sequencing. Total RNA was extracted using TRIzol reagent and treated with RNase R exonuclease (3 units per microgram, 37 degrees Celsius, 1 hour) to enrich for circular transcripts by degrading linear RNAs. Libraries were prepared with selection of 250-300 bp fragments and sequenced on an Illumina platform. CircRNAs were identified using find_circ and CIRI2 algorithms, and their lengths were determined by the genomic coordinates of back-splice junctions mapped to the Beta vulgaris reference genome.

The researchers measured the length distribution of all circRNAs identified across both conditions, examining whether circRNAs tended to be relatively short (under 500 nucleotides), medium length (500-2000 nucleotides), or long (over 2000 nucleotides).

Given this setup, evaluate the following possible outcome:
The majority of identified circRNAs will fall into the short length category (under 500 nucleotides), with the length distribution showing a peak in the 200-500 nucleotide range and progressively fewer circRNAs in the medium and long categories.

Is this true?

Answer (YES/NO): YES